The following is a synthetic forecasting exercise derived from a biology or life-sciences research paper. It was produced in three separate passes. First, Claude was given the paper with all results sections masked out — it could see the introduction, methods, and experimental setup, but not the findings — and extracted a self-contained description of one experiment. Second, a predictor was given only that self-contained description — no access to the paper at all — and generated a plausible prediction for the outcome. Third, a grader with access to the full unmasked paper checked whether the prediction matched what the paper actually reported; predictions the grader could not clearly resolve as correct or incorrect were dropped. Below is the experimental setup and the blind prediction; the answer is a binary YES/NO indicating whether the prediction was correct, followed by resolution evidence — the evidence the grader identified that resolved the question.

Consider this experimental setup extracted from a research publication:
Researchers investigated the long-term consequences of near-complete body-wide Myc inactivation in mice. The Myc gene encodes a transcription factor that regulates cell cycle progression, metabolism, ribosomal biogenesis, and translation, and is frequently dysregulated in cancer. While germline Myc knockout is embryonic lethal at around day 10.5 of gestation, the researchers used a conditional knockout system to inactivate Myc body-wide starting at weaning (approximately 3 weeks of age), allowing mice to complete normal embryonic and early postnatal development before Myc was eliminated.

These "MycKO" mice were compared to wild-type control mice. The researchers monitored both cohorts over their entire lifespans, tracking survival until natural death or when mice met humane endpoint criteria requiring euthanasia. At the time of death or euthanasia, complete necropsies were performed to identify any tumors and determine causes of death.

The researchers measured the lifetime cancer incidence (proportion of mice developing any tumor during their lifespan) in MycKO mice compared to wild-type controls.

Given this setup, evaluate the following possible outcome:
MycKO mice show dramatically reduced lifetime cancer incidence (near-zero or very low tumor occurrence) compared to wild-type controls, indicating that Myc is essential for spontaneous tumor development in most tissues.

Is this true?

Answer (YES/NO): NO